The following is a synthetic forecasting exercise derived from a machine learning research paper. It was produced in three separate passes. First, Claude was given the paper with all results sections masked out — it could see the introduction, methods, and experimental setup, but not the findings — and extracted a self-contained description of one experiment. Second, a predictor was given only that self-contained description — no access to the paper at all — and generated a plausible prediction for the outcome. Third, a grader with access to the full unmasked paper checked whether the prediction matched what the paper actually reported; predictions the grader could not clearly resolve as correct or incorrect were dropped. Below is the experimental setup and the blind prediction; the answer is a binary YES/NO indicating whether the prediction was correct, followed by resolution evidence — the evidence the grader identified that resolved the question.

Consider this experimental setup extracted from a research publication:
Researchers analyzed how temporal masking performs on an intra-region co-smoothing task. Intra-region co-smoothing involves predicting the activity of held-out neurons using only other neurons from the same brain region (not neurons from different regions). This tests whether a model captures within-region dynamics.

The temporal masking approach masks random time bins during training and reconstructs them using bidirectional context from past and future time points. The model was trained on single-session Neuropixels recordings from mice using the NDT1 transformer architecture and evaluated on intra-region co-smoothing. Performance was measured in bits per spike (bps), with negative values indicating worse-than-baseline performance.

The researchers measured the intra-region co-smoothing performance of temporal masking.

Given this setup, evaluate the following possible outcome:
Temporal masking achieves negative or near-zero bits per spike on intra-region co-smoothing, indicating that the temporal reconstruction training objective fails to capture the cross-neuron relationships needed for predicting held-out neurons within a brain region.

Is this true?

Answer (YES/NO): YES